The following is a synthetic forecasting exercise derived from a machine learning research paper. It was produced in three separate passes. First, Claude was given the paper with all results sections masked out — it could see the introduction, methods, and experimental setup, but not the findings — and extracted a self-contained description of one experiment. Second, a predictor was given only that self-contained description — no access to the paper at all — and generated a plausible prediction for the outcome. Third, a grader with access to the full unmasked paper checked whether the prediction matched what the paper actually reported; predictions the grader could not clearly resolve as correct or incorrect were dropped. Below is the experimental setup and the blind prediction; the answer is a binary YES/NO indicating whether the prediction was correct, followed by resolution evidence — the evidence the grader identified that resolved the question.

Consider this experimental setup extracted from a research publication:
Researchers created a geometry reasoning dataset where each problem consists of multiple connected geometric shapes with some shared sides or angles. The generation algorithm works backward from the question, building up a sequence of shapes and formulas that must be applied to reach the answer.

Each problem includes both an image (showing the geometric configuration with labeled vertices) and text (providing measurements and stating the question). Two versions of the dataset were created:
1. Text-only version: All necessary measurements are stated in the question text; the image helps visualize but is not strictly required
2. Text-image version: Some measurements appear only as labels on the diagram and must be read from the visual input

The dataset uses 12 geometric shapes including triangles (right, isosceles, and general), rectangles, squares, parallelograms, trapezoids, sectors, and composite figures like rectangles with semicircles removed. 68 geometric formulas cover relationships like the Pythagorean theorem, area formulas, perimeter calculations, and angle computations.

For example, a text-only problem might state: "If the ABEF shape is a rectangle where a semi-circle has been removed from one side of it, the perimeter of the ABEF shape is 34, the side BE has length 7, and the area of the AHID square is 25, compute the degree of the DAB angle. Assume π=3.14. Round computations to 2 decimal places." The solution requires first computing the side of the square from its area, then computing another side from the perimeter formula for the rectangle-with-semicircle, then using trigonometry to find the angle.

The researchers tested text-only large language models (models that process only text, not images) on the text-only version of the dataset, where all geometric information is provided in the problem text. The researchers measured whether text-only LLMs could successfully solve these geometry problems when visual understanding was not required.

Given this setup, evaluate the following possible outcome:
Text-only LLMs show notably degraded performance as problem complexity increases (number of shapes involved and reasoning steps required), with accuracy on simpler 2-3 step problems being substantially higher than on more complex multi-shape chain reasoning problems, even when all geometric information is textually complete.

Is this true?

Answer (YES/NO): YES